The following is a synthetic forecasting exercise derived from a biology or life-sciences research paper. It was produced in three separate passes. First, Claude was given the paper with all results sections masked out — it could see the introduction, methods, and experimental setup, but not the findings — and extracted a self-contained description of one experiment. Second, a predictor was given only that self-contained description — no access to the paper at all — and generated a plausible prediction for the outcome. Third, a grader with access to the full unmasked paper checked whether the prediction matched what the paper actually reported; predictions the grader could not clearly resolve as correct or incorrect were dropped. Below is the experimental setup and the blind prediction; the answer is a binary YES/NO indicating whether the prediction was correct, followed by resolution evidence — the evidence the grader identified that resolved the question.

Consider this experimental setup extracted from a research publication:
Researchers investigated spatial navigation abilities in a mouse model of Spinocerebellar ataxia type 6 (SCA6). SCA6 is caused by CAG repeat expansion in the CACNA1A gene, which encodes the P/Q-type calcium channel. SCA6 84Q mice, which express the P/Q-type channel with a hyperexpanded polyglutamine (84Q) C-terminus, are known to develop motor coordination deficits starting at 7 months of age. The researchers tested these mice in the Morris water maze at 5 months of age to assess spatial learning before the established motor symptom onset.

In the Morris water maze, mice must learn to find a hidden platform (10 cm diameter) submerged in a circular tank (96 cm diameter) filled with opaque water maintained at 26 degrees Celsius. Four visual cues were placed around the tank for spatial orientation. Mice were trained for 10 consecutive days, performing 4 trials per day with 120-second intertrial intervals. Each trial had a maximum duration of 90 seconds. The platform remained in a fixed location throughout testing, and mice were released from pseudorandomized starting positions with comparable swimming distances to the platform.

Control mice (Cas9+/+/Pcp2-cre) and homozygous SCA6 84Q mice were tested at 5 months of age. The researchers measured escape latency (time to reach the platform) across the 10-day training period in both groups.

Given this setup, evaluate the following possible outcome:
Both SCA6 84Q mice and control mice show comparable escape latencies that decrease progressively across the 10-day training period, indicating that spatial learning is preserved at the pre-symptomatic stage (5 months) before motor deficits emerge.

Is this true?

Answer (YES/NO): NO